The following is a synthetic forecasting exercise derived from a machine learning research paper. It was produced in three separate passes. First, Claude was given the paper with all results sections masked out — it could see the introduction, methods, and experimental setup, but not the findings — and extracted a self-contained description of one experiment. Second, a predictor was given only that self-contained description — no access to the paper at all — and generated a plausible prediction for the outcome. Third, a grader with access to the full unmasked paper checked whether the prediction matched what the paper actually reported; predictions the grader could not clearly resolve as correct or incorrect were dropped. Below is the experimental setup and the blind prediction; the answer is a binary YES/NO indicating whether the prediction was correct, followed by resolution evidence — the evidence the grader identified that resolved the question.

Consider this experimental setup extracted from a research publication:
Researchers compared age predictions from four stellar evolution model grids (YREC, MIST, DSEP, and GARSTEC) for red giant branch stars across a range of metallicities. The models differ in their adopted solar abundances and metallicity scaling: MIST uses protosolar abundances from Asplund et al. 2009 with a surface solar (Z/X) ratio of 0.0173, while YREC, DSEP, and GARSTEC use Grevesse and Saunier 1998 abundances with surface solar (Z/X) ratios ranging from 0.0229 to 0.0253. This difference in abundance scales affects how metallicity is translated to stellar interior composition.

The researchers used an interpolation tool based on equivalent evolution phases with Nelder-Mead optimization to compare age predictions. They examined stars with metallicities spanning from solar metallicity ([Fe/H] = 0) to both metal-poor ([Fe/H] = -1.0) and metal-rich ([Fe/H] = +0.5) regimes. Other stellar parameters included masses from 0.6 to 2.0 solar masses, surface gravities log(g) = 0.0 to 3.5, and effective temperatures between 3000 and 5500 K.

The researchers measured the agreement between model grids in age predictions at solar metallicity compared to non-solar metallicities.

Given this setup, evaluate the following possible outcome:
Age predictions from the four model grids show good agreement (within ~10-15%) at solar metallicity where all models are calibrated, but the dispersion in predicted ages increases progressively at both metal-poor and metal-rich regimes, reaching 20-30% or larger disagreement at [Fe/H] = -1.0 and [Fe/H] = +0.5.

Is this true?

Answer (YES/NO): NO